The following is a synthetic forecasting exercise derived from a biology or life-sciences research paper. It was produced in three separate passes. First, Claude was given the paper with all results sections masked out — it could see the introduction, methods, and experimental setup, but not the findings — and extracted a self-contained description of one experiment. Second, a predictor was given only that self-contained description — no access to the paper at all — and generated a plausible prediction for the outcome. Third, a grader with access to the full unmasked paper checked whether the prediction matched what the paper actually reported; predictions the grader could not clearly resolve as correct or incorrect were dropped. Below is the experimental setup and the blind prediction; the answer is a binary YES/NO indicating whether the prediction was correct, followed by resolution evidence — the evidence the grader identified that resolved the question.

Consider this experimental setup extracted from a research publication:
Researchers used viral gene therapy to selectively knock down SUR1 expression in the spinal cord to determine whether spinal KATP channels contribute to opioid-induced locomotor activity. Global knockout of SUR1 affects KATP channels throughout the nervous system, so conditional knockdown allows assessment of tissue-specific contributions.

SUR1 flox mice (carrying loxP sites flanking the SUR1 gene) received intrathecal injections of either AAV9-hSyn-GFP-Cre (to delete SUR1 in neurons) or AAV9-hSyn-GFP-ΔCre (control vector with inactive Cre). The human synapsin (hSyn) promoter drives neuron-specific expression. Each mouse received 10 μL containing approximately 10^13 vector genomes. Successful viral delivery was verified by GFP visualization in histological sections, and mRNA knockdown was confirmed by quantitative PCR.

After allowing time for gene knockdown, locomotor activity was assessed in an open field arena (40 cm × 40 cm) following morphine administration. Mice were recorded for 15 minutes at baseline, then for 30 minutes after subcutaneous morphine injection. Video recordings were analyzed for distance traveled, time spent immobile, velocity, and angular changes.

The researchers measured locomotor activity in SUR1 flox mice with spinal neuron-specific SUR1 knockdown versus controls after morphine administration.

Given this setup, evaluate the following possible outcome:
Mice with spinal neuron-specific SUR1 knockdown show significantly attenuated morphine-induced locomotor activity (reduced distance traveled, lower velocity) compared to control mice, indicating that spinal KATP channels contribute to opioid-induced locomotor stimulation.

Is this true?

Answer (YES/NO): NO